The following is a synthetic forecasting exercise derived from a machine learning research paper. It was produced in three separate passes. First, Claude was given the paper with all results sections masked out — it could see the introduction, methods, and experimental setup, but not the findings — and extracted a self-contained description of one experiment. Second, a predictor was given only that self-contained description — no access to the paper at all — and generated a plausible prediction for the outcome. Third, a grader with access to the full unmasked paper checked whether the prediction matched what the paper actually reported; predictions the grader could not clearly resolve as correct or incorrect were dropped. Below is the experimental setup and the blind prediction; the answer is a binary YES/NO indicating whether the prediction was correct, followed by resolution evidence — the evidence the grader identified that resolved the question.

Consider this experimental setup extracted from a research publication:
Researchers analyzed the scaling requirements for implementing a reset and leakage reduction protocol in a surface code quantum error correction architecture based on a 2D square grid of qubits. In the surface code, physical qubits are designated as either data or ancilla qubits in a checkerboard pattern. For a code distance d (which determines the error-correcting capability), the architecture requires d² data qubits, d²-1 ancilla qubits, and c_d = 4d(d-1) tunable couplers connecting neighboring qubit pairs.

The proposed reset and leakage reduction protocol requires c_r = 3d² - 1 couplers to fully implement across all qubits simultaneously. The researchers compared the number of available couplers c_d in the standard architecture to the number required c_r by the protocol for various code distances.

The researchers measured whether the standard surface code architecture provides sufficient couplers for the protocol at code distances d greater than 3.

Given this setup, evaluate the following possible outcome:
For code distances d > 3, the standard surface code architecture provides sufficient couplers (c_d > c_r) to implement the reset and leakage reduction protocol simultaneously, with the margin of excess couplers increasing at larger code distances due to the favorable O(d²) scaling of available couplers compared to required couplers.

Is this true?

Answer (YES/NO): YES